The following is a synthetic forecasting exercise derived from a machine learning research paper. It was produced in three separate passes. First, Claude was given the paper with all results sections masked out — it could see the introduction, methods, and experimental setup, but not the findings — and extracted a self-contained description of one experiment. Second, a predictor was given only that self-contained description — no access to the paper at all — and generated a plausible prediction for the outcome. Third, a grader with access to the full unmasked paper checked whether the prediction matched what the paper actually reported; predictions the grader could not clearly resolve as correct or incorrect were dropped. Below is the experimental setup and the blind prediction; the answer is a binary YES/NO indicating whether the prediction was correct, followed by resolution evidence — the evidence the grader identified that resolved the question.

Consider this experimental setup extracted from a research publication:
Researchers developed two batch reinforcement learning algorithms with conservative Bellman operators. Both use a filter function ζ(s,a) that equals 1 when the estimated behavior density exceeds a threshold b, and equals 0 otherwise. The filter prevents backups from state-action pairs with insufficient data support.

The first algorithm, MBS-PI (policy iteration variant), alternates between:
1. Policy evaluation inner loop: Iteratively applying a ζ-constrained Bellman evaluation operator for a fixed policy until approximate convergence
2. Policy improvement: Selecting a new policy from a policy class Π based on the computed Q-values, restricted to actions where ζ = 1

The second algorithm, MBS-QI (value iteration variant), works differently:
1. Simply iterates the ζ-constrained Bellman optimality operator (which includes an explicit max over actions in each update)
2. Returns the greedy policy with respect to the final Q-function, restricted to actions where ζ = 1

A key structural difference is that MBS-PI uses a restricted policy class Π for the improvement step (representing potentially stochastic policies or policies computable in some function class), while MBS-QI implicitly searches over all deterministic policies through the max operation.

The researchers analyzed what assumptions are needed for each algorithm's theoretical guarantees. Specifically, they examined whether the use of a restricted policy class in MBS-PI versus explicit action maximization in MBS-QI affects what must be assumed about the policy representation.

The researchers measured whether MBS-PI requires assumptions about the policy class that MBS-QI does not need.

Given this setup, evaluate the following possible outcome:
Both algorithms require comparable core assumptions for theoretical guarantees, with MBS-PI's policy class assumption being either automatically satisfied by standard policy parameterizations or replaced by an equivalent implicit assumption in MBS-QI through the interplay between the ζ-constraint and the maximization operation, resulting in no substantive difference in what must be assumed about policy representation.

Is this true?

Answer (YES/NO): NO